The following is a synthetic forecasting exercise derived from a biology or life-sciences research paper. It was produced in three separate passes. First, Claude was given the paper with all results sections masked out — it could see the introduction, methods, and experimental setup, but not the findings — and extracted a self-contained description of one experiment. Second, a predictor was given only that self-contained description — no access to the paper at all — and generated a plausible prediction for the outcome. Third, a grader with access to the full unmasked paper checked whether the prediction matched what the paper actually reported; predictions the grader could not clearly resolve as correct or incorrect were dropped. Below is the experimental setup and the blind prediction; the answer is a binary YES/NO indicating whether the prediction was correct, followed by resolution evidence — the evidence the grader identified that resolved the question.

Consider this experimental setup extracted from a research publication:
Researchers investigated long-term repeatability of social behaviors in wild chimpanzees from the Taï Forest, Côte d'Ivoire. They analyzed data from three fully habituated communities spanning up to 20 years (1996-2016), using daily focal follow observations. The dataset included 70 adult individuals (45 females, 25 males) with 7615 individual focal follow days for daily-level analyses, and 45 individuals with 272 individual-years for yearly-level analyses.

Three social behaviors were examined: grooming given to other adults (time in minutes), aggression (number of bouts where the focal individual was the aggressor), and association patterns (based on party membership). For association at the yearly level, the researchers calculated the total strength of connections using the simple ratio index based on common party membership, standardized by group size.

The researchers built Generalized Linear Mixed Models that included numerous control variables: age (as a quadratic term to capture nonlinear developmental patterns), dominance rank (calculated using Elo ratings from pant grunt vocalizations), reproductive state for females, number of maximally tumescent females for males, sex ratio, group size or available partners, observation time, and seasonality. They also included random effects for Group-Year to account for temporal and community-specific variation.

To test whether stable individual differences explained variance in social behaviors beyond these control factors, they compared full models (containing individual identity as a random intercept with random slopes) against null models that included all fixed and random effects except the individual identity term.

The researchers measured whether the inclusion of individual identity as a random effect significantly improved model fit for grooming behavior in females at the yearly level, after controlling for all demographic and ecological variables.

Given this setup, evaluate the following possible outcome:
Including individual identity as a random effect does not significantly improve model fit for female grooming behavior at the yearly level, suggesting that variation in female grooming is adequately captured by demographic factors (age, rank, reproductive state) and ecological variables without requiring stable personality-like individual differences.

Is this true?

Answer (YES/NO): NO